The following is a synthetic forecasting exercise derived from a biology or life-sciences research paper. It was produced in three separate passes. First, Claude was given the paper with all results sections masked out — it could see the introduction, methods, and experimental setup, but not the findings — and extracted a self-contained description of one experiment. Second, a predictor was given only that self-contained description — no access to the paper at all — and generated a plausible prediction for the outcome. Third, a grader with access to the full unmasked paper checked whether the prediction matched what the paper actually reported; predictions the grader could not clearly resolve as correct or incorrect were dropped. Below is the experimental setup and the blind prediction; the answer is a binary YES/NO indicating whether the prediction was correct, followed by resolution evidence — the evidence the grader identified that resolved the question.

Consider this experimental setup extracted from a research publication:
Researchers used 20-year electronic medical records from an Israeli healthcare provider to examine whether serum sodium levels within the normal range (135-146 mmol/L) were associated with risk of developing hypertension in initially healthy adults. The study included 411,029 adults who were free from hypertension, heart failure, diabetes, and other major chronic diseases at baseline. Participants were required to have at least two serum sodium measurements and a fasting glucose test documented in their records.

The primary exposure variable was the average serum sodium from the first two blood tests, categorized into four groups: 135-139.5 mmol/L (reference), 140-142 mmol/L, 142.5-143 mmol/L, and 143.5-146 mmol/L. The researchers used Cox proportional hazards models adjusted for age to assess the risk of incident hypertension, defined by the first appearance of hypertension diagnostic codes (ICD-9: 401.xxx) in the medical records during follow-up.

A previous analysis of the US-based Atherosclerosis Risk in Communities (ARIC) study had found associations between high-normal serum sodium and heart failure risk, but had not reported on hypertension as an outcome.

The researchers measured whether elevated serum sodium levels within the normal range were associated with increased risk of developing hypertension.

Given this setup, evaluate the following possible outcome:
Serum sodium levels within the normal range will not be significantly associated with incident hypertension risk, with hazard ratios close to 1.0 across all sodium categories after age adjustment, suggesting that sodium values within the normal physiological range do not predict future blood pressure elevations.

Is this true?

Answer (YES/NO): NO